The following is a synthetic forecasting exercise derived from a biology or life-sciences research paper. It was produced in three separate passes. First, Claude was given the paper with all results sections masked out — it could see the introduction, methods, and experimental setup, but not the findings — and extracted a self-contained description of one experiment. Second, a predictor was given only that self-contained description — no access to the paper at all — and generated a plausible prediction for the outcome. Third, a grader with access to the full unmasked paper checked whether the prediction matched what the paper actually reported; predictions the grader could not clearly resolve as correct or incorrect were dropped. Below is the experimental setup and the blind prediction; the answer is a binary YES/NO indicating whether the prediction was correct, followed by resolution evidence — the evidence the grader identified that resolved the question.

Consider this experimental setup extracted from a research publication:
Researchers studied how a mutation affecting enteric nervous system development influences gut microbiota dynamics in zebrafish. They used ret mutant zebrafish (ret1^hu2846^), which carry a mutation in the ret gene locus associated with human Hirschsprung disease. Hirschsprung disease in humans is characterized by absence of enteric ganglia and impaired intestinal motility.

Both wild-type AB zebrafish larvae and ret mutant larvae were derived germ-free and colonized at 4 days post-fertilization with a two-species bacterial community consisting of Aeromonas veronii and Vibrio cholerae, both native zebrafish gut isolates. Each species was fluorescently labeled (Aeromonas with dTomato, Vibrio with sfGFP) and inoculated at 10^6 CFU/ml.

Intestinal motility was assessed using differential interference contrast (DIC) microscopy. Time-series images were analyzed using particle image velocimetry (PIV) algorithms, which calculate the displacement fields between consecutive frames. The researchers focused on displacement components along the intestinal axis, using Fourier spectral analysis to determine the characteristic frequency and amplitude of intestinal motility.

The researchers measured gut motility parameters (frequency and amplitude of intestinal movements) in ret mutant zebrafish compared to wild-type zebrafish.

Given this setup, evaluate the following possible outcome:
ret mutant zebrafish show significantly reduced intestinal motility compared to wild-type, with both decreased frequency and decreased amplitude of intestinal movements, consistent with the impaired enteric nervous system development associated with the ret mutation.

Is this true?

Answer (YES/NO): NO